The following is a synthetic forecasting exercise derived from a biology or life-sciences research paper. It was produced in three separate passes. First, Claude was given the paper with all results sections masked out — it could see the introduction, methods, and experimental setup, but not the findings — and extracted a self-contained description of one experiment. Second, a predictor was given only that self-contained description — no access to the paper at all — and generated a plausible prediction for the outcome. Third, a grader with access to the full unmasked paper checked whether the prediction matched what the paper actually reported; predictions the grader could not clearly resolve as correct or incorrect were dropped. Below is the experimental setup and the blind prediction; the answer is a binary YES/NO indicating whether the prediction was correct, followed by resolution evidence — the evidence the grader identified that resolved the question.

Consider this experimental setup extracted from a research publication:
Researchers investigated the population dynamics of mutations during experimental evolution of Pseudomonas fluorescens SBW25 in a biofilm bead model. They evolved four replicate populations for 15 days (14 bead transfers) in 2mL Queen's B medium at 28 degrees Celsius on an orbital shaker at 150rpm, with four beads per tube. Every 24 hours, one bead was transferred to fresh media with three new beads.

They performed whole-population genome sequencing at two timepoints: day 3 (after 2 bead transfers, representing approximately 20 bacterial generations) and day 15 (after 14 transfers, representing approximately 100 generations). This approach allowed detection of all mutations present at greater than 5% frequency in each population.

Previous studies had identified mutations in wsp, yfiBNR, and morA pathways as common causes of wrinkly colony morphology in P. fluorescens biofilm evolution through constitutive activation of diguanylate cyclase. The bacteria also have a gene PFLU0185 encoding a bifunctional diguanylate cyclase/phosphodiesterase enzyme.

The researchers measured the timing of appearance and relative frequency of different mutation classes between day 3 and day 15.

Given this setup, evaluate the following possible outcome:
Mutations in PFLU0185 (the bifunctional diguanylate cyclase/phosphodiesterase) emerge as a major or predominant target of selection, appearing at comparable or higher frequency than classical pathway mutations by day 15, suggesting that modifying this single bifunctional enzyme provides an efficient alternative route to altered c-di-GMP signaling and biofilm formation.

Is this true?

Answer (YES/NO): YES